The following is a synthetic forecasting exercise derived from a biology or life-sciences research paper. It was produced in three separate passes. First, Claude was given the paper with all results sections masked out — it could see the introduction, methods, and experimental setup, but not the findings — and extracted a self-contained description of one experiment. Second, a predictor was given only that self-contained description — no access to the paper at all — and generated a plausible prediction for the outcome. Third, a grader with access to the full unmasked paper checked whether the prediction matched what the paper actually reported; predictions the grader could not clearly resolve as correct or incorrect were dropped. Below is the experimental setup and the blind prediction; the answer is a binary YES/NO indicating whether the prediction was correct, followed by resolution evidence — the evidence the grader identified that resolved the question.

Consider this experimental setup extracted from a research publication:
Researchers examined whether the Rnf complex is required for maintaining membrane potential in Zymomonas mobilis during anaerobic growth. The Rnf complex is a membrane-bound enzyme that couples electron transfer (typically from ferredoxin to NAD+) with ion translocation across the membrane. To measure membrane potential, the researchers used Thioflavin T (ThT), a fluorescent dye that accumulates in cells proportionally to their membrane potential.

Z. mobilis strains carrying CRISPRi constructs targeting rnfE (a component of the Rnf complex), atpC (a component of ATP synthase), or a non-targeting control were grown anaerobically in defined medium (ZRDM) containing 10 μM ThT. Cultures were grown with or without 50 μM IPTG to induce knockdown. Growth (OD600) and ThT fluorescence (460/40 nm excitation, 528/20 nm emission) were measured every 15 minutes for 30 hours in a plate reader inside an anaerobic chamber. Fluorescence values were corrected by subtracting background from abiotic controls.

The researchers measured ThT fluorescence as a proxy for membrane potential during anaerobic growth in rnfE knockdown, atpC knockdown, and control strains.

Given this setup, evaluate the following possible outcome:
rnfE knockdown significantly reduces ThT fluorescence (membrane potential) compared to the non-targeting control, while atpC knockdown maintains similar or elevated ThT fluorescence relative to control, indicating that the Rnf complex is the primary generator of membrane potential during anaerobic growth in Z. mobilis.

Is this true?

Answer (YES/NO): NO